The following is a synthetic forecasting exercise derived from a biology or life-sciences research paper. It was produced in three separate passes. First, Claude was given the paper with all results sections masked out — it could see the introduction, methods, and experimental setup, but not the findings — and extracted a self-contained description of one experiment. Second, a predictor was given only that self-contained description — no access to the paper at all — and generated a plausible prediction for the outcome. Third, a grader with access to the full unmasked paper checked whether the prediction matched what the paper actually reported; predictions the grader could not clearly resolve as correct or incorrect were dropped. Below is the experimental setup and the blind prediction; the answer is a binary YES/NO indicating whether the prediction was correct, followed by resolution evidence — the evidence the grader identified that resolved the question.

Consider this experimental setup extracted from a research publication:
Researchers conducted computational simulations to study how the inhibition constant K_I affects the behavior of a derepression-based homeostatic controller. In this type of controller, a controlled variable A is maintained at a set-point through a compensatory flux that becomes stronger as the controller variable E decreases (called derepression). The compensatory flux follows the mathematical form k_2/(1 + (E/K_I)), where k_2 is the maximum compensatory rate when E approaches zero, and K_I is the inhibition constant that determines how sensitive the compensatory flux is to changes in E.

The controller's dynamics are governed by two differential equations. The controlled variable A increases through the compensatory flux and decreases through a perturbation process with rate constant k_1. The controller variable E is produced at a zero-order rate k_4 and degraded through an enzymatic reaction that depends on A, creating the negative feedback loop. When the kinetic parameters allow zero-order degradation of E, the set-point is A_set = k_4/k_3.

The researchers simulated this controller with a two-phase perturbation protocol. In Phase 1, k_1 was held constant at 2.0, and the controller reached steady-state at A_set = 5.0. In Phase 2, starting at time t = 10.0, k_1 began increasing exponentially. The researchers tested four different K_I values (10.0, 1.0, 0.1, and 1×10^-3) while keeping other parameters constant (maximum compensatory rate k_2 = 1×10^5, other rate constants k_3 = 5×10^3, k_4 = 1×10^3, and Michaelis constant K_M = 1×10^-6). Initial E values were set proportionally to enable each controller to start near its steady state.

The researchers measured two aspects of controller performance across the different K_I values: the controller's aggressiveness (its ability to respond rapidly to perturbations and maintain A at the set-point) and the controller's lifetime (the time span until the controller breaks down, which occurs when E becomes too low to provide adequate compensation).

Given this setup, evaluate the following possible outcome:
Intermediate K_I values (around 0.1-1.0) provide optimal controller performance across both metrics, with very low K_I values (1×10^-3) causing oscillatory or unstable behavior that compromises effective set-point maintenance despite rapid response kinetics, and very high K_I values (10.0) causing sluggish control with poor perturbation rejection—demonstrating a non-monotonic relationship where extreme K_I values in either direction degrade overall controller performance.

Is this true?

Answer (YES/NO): NO